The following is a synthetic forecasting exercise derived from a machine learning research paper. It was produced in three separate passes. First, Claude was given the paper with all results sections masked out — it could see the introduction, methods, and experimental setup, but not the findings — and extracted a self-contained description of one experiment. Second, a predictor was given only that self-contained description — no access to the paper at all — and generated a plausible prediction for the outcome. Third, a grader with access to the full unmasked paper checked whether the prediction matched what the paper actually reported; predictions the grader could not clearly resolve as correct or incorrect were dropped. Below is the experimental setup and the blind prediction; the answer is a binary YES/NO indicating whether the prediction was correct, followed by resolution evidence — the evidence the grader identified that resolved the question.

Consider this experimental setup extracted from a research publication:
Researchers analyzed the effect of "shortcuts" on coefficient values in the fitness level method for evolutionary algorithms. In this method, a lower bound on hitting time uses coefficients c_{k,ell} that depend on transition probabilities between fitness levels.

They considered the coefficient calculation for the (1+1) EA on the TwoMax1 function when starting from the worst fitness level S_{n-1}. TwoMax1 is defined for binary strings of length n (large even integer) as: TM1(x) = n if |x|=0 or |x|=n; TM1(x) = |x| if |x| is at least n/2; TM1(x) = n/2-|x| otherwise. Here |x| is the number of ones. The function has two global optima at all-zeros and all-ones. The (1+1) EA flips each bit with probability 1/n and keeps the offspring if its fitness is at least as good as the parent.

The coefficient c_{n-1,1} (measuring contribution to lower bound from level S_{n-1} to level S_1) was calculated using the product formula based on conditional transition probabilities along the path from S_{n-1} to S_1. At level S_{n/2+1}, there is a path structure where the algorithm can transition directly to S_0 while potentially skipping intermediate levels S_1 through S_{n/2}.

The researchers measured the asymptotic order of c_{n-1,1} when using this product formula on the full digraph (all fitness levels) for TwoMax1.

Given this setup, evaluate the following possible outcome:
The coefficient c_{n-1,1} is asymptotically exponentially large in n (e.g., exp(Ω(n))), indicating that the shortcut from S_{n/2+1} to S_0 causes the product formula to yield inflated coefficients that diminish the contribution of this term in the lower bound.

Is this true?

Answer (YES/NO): NO